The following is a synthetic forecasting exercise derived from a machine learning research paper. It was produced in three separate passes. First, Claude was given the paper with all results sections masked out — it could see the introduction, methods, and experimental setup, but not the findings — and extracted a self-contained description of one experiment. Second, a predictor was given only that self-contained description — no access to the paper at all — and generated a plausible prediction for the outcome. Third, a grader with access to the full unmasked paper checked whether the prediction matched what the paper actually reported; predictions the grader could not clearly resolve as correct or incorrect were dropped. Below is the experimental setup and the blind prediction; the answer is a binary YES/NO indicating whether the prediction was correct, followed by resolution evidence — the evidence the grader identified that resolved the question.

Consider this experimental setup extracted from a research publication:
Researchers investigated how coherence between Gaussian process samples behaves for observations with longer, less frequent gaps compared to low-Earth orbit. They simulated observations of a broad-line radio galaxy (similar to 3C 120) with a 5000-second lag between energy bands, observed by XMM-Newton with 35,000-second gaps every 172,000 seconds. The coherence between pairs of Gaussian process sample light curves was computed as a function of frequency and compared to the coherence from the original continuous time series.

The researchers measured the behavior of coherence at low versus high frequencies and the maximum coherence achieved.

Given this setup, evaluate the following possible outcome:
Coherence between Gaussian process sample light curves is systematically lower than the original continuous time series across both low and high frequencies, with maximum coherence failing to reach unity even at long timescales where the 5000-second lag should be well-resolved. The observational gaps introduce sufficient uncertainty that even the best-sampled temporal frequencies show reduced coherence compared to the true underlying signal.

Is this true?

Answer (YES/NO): NO